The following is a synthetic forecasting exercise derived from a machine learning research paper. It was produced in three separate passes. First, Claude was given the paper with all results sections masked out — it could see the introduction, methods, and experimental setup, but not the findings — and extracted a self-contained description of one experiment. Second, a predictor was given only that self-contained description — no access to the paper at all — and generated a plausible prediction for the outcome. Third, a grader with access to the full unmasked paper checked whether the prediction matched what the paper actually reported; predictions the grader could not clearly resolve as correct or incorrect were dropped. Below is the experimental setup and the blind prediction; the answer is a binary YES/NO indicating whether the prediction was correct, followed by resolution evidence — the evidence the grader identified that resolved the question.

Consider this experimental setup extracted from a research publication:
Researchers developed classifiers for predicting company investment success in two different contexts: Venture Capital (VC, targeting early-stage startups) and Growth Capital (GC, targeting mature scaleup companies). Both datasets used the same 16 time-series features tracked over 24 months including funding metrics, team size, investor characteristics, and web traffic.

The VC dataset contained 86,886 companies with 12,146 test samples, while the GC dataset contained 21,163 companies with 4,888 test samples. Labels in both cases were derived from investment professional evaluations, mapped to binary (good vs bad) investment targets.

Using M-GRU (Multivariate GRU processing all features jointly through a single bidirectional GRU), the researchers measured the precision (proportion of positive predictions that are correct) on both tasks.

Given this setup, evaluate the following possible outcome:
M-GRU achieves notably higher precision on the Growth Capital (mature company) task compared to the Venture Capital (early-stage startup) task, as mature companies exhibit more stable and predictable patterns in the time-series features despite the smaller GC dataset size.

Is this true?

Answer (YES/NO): YES